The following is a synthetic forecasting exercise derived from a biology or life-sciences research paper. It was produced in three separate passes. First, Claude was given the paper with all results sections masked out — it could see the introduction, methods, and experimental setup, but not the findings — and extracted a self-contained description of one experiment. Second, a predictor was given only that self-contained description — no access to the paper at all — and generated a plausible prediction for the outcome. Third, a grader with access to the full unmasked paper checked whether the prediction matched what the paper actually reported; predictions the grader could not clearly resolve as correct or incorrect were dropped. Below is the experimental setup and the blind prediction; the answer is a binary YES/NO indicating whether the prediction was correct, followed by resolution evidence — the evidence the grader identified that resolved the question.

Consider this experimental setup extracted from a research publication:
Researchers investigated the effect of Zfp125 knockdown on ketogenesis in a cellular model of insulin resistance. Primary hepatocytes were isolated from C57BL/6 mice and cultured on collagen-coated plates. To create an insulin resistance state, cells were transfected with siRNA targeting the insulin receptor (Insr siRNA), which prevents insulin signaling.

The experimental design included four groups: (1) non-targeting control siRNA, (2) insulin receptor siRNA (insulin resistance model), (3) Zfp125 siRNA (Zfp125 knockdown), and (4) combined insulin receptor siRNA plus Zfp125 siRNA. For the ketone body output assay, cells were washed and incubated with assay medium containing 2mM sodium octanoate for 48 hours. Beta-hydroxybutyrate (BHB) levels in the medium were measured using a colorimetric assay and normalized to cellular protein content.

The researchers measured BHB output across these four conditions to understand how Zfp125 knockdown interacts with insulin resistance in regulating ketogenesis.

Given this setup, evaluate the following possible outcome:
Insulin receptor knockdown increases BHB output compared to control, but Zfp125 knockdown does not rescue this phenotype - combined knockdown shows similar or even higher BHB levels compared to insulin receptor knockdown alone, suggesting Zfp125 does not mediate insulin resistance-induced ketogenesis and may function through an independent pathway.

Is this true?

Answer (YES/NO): NO